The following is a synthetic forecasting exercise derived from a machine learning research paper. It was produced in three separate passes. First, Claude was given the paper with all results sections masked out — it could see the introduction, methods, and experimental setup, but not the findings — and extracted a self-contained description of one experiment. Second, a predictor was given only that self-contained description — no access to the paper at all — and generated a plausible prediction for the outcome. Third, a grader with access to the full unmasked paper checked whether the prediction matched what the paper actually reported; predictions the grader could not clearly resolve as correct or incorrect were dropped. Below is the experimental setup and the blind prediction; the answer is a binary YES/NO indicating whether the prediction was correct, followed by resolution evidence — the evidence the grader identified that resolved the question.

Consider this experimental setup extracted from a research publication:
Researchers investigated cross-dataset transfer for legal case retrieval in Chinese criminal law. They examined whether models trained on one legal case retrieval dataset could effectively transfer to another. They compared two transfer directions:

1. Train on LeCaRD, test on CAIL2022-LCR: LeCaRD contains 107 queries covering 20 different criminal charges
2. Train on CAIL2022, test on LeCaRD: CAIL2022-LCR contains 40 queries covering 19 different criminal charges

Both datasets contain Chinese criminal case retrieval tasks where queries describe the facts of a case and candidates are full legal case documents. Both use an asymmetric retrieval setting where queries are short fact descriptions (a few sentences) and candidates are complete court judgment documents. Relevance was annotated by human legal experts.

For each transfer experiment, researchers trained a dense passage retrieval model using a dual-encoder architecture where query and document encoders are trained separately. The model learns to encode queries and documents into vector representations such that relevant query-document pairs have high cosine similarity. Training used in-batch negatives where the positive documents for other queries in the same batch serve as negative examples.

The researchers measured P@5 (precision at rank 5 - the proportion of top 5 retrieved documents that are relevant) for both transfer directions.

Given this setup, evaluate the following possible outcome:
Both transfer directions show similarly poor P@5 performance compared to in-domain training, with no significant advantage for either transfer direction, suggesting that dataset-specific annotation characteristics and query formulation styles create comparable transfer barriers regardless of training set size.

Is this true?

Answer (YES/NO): NO